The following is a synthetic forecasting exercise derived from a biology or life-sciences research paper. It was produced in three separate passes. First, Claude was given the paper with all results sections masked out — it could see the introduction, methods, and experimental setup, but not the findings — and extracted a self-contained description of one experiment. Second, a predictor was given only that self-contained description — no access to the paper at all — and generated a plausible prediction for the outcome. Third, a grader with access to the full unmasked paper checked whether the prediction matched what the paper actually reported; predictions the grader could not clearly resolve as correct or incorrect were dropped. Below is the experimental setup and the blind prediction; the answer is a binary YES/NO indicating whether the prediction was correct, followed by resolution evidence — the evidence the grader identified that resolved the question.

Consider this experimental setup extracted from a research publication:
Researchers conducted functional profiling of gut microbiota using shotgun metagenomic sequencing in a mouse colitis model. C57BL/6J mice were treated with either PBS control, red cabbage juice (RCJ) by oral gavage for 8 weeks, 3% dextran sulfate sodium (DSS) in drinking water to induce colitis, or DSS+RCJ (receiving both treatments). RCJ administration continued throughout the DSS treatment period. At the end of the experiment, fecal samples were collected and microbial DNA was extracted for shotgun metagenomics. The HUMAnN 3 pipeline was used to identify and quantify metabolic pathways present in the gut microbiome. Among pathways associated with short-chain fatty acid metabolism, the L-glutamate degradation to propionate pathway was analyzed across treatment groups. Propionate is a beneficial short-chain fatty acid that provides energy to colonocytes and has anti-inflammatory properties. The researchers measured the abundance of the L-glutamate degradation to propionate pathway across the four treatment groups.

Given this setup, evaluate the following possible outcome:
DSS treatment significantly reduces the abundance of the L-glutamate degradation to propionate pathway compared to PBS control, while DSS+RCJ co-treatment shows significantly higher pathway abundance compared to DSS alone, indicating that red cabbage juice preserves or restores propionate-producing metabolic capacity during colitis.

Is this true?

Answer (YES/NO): NO